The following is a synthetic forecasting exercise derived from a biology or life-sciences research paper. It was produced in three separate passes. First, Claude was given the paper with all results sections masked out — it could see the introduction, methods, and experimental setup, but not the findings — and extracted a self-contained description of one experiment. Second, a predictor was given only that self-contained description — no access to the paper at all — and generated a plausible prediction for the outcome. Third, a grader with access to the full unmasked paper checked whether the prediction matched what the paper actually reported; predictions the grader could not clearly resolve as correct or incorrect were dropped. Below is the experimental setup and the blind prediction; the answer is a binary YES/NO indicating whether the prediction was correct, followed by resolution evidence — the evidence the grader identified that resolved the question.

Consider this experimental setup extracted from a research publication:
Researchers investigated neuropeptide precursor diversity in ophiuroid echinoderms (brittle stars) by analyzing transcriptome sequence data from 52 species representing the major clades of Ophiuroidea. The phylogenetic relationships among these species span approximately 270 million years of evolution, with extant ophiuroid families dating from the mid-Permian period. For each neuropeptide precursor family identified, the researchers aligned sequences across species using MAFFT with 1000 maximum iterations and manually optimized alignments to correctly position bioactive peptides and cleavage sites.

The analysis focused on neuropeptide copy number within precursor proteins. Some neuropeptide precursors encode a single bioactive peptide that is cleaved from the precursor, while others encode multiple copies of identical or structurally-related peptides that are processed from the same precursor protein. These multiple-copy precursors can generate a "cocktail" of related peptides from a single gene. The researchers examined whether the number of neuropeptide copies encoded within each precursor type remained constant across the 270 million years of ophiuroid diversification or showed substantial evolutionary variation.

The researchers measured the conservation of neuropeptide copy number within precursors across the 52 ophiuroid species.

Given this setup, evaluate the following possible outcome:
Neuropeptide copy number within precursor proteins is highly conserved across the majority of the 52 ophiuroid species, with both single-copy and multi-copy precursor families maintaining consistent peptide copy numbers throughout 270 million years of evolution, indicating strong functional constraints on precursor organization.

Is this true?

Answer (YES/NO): YES